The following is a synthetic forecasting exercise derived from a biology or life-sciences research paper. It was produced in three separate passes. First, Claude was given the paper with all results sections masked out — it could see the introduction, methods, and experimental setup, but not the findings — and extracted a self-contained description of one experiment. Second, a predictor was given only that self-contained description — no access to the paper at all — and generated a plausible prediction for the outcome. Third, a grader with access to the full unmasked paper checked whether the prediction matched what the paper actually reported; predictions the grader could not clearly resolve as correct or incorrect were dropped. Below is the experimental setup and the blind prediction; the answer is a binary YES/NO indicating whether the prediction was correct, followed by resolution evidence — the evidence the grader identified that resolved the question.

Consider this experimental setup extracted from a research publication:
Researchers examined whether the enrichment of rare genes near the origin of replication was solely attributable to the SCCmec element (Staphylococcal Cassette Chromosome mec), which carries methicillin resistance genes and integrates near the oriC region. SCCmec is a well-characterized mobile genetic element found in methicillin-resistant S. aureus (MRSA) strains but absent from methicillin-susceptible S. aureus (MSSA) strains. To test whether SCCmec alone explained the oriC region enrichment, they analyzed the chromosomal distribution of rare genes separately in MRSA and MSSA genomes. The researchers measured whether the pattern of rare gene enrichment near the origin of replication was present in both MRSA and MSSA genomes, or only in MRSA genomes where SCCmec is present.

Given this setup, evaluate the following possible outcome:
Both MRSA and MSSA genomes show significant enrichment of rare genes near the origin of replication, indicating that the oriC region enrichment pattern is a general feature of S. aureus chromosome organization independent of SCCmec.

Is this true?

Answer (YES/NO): YES